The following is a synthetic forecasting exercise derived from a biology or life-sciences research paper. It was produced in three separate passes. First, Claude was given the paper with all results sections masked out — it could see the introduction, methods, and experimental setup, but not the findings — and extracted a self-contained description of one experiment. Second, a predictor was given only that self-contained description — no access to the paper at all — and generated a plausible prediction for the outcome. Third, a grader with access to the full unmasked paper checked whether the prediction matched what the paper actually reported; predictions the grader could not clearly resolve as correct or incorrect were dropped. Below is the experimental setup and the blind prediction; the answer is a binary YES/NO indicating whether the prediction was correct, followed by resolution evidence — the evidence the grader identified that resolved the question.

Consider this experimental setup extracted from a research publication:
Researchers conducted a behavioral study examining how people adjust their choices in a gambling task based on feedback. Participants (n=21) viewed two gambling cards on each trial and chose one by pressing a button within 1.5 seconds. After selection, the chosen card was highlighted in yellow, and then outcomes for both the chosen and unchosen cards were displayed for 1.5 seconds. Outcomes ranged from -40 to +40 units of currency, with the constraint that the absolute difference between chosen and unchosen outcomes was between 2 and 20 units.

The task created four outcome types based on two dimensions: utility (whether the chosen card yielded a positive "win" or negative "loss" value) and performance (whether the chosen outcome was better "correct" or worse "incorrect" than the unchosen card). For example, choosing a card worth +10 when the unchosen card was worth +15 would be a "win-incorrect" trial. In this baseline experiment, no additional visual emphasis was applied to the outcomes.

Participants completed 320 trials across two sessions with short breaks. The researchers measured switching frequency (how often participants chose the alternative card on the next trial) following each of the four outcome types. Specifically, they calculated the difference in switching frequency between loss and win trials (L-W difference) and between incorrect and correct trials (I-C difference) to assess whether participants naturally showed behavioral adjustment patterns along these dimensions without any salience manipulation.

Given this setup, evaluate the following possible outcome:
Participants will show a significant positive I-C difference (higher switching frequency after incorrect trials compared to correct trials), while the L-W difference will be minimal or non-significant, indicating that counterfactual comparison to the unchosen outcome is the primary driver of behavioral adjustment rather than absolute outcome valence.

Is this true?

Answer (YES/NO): YES